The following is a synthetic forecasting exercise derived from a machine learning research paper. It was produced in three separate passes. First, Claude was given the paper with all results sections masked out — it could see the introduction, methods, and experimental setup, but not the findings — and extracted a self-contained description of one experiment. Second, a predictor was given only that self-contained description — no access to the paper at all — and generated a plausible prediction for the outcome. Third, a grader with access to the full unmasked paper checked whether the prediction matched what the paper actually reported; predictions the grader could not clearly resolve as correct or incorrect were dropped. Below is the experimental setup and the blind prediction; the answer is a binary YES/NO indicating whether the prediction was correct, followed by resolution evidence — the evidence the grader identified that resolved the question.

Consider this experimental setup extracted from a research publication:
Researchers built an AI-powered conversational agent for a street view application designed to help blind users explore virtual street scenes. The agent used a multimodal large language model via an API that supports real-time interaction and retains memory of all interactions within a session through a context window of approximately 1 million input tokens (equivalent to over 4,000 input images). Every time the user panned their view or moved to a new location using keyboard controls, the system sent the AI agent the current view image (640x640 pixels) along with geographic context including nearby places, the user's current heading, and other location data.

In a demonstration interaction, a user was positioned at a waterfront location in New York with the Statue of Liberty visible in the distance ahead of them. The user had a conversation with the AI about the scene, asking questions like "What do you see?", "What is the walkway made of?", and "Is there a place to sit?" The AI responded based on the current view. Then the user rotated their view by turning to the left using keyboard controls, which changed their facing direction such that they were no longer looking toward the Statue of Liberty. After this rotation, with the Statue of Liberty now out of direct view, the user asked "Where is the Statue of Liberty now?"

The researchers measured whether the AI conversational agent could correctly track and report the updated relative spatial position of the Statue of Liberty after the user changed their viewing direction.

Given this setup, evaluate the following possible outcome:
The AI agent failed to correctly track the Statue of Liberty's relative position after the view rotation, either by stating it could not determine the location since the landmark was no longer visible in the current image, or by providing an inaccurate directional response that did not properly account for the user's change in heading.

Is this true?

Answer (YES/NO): NO